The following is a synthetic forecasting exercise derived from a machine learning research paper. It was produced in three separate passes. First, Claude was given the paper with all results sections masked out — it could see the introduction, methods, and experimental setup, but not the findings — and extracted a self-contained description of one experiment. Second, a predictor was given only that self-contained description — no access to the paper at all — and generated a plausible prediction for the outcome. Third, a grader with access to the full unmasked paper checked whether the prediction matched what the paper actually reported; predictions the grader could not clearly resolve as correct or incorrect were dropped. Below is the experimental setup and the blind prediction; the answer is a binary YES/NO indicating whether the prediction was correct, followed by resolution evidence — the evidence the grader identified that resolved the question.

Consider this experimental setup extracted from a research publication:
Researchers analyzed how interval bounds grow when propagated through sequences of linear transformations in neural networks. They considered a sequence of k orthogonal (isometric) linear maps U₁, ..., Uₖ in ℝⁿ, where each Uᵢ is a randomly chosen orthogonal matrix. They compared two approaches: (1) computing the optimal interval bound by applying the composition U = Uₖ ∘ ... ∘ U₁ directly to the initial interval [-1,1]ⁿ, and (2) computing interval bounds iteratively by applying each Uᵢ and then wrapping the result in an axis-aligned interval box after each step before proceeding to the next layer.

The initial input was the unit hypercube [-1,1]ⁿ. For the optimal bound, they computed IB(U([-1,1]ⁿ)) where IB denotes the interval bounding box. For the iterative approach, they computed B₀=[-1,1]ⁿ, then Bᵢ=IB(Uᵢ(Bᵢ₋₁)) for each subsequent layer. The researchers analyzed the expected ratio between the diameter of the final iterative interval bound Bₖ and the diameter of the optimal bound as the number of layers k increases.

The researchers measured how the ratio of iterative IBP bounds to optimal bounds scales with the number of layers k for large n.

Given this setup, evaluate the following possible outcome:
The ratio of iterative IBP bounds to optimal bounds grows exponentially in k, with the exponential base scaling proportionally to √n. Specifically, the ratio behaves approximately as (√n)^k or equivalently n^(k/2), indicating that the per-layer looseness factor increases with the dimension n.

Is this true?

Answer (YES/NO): NO